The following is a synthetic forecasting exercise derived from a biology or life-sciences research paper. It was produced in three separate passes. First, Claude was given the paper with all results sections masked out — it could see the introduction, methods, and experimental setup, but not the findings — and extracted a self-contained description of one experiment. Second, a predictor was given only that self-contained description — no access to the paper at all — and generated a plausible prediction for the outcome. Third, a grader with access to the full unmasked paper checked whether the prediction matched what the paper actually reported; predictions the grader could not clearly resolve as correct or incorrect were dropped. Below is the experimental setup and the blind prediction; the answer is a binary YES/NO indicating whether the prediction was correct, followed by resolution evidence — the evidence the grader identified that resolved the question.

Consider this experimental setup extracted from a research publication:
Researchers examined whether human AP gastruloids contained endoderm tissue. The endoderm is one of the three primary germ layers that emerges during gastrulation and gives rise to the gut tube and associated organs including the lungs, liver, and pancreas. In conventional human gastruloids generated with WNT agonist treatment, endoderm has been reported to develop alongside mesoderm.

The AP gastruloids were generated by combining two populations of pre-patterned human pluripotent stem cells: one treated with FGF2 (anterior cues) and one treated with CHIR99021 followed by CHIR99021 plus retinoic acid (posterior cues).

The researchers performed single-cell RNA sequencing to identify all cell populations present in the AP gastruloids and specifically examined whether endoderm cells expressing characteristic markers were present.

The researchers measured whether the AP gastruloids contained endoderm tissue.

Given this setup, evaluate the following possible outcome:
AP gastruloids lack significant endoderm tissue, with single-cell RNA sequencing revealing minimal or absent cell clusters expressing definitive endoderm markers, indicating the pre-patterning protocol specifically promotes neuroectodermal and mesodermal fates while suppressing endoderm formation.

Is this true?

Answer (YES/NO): NO